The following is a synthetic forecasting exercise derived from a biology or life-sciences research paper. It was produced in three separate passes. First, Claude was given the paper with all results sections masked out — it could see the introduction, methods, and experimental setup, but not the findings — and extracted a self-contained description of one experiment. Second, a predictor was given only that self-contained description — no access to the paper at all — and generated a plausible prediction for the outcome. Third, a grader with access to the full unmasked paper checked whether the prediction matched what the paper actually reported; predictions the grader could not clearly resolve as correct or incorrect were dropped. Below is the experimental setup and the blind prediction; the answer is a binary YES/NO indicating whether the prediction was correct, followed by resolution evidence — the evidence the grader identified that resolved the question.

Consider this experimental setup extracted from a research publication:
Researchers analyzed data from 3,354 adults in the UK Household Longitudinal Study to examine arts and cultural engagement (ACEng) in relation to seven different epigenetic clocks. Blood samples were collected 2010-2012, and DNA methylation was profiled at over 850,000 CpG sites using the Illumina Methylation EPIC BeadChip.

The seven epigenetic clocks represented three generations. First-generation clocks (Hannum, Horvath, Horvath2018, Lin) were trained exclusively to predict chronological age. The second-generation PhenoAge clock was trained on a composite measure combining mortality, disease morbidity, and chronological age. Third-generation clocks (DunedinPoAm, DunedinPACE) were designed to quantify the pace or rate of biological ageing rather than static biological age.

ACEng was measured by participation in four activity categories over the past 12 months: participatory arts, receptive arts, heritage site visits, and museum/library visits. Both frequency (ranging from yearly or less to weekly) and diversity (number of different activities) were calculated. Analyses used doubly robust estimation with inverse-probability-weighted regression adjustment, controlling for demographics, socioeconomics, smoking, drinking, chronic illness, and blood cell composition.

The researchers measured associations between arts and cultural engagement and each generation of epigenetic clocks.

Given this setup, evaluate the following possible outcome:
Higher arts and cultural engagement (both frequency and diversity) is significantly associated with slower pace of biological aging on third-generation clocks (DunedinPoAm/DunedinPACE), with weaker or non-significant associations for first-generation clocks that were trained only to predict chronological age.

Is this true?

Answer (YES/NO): YES